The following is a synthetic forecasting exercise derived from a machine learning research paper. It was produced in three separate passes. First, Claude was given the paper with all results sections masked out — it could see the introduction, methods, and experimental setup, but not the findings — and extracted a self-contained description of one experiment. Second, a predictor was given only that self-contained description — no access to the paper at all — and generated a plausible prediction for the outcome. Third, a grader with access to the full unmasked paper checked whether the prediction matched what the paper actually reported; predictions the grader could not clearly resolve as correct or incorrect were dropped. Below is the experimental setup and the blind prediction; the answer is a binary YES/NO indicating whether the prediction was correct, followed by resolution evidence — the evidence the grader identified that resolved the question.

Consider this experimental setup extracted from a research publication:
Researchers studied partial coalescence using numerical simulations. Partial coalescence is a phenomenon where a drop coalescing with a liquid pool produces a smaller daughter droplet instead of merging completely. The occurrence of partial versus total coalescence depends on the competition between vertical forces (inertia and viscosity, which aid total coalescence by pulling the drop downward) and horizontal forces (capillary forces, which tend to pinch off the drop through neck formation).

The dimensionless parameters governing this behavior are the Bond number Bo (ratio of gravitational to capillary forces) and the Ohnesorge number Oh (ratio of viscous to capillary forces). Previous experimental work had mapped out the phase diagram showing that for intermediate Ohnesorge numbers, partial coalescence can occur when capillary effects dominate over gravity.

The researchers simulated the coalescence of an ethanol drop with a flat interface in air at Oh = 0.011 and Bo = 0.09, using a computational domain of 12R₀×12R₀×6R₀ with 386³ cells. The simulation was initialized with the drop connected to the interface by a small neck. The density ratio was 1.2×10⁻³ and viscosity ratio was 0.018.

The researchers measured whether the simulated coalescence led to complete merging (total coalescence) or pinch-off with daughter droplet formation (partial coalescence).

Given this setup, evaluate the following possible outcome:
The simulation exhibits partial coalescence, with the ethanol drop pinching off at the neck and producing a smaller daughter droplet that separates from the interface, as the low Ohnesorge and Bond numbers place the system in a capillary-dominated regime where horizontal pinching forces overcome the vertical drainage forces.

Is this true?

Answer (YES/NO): YES